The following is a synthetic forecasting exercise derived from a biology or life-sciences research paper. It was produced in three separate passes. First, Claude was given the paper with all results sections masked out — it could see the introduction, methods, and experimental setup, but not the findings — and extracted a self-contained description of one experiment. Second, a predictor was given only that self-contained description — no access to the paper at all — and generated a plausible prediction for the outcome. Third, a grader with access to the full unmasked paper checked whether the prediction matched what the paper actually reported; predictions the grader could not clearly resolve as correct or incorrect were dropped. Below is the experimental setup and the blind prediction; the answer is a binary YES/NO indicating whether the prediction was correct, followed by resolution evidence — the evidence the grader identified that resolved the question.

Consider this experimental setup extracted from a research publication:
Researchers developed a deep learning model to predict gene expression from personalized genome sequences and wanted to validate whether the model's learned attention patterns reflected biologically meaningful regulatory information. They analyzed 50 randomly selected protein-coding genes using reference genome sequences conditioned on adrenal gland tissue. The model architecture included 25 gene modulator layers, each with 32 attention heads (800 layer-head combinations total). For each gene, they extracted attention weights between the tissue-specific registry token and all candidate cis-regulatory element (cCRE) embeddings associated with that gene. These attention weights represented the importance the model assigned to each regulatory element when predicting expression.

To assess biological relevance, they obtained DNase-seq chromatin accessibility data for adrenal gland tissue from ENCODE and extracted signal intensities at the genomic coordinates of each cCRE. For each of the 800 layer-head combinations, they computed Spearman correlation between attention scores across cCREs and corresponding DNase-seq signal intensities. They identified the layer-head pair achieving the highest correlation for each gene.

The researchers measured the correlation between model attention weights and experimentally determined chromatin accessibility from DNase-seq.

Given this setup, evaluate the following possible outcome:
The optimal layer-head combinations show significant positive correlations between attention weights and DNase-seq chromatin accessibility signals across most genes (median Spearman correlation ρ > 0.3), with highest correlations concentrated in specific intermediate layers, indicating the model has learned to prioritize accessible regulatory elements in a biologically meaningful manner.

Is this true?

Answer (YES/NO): NO